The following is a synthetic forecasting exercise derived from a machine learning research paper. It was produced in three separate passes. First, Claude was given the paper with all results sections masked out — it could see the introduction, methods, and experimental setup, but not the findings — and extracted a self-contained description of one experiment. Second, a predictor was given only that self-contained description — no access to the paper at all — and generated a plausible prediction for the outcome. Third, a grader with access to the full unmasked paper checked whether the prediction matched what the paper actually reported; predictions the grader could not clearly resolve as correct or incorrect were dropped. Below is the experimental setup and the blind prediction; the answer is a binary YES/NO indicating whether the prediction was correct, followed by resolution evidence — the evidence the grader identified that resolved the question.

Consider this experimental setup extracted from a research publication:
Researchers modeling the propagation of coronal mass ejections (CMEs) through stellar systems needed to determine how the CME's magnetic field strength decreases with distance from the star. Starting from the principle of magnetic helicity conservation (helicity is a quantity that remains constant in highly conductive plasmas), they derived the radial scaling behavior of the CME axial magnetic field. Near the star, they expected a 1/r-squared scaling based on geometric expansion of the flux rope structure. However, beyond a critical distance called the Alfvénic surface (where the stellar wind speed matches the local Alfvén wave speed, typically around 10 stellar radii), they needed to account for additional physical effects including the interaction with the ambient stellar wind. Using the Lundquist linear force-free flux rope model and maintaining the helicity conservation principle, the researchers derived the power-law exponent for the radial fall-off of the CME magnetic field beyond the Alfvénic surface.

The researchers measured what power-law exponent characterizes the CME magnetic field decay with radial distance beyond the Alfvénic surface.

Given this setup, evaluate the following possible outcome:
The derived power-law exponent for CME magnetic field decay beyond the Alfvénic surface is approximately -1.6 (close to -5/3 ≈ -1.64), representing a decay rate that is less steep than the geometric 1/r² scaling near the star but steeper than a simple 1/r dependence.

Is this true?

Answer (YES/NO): YES